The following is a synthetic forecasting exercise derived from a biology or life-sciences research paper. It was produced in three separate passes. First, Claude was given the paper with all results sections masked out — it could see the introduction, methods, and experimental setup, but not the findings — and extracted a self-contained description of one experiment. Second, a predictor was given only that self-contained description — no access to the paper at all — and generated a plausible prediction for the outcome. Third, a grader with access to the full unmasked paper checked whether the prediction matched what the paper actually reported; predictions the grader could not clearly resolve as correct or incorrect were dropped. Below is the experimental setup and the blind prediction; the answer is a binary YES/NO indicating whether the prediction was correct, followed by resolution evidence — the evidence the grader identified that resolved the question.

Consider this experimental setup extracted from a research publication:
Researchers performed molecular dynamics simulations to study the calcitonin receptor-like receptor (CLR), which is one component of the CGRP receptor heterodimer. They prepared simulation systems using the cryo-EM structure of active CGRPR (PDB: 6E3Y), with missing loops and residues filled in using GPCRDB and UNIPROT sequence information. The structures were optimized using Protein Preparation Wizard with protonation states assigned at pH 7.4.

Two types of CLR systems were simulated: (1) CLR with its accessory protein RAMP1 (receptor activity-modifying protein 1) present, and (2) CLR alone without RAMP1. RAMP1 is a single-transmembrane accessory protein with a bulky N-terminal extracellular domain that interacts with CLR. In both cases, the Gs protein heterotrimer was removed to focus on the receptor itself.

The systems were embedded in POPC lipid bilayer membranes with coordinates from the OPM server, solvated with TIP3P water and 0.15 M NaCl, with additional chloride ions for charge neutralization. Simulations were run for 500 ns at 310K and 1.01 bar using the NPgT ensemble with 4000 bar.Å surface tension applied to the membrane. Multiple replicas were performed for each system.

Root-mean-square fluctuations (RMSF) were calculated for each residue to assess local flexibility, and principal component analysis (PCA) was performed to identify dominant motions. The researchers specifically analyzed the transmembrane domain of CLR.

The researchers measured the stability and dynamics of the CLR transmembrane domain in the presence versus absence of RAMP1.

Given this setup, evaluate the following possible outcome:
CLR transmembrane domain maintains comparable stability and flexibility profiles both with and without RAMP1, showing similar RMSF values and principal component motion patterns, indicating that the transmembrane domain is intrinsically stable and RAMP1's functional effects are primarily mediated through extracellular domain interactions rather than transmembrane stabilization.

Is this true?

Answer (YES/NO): NO